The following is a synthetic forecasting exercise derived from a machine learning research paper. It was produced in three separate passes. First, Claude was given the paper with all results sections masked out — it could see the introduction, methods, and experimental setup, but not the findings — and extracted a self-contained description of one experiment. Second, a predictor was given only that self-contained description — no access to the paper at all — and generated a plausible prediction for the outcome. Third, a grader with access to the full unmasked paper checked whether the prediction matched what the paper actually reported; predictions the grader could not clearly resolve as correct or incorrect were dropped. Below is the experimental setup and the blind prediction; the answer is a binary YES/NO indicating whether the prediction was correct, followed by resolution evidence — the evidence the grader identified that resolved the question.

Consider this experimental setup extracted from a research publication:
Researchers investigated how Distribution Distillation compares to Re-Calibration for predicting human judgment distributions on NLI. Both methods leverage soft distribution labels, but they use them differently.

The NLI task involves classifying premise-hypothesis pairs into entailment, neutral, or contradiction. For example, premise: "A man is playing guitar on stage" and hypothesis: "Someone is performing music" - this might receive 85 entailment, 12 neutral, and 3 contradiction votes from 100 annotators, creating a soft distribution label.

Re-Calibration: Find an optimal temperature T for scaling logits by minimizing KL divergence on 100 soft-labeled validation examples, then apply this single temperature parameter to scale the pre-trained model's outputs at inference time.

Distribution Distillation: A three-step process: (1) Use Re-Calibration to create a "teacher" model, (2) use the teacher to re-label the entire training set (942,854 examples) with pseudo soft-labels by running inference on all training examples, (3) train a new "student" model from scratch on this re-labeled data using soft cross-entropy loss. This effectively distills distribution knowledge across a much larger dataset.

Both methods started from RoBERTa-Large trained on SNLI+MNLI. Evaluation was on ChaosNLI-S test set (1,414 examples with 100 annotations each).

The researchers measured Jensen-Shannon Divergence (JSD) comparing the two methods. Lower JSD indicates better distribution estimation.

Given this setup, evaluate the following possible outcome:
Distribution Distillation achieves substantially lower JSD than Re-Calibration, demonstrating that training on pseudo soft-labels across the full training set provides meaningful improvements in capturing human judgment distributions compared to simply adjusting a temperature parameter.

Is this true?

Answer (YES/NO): NO